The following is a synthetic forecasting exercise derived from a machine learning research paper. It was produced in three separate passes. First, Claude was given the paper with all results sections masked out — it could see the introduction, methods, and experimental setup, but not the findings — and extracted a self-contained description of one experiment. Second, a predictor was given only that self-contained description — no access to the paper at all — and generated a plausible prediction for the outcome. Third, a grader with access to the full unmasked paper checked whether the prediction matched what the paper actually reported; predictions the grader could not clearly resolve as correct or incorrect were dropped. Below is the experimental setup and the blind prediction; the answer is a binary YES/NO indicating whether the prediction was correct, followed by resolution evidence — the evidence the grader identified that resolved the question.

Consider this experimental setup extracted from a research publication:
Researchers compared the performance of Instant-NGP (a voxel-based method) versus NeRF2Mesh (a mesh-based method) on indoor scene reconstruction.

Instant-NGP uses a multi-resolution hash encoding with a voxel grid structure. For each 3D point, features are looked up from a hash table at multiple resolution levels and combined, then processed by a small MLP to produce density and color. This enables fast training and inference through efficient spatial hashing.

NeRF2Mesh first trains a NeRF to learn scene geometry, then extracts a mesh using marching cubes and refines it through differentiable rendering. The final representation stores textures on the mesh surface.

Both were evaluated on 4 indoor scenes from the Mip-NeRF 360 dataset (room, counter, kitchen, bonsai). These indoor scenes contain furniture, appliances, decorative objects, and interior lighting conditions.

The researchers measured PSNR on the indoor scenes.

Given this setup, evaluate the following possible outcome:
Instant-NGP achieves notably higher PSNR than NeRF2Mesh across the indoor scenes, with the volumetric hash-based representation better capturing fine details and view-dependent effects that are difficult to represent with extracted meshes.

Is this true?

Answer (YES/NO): YES